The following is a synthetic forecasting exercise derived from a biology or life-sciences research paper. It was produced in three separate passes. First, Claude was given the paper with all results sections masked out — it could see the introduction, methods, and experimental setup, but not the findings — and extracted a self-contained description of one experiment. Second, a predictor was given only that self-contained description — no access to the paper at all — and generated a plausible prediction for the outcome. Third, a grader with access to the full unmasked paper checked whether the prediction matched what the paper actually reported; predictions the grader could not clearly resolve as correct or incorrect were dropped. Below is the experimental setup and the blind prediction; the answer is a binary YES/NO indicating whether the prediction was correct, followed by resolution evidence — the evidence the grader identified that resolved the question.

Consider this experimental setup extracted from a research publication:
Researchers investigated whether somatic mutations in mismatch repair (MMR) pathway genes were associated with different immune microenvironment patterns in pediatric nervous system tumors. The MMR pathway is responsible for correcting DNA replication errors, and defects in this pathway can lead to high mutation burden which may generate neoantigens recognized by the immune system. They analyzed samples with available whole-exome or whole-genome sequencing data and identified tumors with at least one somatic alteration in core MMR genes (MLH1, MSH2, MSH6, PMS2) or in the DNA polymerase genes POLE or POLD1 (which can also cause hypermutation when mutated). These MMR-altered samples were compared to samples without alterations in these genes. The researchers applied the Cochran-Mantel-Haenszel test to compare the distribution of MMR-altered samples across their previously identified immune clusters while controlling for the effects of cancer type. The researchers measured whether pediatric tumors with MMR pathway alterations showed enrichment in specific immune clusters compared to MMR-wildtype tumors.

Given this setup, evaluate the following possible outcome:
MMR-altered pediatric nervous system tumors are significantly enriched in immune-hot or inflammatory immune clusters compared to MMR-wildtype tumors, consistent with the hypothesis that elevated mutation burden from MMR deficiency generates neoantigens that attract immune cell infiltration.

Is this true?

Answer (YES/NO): NO